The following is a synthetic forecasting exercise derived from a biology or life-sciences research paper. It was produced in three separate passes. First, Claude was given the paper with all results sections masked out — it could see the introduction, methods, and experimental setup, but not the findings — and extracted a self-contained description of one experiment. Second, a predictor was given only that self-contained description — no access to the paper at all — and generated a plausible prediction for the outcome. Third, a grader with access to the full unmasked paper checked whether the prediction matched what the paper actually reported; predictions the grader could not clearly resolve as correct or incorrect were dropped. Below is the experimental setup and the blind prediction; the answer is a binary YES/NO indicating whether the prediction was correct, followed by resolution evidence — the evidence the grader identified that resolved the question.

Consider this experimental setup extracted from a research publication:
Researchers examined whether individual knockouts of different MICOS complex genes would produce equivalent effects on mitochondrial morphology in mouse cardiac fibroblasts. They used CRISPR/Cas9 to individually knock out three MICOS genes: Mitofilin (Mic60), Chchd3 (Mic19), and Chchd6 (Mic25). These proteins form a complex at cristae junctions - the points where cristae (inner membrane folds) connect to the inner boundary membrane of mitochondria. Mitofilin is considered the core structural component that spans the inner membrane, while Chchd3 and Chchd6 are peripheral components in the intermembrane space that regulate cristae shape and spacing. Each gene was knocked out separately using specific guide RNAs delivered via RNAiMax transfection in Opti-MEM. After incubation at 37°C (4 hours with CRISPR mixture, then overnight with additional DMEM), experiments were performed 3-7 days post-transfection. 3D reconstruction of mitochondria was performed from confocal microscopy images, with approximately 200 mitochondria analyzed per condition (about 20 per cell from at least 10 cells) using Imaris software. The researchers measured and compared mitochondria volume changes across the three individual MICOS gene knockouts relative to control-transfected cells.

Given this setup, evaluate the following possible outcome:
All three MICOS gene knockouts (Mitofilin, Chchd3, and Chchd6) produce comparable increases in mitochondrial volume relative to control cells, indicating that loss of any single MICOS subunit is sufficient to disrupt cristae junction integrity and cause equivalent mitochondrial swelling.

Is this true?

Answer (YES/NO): NO